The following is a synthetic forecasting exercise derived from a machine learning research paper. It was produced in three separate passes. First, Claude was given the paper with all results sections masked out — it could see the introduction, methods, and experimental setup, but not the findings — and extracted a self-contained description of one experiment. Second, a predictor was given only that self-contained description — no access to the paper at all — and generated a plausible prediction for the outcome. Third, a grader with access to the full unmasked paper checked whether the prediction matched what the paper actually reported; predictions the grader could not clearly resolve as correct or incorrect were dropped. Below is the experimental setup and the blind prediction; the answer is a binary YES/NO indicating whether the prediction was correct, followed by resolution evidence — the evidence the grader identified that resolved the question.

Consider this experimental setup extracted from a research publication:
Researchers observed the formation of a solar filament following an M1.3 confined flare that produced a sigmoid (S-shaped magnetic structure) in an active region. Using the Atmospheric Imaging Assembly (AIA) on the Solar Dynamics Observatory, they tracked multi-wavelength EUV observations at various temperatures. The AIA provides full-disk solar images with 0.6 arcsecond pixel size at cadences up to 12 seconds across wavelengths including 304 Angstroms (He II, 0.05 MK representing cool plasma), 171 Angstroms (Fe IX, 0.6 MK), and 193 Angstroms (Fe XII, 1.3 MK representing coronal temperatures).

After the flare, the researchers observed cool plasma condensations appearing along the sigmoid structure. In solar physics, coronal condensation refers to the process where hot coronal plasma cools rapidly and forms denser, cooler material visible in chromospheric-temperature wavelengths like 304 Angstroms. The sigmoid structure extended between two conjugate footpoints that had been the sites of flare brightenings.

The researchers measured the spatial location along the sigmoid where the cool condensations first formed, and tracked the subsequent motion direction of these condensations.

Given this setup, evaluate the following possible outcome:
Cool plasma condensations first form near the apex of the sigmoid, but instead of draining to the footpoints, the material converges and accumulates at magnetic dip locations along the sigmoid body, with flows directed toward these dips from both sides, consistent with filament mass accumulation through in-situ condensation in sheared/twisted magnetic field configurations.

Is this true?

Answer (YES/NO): NO